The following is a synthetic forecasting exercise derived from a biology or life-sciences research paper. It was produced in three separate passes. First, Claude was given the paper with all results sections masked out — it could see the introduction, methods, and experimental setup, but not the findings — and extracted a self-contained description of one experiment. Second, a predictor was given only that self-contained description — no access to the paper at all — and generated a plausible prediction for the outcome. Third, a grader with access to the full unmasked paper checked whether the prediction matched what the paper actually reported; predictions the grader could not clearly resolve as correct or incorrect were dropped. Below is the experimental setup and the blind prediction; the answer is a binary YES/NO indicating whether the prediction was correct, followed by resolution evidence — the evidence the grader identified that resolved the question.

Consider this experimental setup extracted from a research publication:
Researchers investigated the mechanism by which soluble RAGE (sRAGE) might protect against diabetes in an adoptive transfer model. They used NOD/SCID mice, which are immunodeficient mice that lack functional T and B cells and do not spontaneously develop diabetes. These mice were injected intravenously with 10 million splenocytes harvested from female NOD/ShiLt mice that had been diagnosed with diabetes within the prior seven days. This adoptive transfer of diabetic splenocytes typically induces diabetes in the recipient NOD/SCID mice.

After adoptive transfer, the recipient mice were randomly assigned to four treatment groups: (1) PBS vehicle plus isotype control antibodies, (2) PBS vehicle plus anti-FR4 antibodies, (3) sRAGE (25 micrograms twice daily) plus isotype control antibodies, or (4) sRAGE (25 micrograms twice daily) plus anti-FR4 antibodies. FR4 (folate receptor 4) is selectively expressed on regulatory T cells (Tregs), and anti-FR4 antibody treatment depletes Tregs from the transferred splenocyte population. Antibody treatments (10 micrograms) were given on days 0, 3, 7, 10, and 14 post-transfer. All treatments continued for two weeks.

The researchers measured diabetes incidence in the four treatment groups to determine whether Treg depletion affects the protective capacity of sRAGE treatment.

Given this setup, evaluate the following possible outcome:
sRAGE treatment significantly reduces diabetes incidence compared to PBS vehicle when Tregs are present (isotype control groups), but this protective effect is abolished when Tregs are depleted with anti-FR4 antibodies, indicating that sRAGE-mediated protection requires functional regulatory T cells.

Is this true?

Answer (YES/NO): YES